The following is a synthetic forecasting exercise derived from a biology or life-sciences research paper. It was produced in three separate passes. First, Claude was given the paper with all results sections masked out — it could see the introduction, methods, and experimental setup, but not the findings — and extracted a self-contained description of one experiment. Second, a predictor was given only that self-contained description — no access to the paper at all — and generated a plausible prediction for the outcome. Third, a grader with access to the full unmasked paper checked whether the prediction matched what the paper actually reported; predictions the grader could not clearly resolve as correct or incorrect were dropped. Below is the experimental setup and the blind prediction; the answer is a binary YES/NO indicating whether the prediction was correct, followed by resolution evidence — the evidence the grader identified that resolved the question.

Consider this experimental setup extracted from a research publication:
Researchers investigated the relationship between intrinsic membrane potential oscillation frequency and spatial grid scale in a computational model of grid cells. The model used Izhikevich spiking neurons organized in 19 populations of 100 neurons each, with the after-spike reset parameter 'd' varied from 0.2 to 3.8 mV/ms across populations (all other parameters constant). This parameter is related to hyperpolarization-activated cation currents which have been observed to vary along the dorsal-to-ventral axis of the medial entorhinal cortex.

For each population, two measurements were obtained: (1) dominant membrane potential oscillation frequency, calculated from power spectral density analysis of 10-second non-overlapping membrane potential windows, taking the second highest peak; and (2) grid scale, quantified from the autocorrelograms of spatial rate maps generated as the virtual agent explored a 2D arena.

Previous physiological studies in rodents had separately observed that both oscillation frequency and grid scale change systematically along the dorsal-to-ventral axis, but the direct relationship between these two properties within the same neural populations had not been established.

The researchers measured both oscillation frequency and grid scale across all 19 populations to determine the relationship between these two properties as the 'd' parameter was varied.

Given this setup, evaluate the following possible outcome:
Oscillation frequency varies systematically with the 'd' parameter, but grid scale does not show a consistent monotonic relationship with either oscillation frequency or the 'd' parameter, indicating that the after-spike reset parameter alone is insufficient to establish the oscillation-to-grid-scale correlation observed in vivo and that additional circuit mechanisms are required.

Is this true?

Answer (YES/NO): NO